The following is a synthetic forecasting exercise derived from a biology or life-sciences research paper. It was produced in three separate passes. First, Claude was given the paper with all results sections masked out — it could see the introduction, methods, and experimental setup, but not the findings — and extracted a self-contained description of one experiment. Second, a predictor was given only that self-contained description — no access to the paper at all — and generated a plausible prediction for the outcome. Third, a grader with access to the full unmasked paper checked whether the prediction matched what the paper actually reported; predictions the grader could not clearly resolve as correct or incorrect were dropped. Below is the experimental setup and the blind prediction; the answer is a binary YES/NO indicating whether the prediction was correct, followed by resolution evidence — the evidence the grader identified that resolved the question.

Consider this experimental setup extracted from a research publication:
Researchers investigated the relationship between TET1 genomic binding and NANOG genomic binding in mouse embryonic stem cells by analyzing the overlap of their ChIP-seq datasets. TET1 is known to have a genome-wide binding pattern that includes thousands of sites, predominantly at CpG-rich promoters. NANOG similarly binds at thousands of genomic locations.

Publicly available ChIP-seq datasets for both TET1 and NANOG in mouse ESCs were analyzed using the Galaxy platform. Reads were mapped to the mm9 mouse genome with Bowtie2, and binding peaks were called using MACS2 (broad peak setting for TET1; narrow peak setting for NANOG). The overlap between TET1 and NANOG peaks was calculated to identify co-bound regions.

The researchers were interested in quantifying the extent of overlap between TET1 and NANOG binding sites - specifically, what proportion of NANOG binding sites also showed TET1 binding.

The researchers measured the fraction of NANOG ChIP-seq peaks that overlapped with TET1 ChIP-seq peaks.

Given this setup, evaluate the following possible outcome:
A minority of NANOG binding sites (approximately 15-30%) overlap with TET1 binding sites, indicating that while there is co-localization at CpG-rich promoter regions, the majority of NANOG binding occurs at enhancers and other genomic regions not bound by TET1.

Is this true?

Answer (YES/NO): NO